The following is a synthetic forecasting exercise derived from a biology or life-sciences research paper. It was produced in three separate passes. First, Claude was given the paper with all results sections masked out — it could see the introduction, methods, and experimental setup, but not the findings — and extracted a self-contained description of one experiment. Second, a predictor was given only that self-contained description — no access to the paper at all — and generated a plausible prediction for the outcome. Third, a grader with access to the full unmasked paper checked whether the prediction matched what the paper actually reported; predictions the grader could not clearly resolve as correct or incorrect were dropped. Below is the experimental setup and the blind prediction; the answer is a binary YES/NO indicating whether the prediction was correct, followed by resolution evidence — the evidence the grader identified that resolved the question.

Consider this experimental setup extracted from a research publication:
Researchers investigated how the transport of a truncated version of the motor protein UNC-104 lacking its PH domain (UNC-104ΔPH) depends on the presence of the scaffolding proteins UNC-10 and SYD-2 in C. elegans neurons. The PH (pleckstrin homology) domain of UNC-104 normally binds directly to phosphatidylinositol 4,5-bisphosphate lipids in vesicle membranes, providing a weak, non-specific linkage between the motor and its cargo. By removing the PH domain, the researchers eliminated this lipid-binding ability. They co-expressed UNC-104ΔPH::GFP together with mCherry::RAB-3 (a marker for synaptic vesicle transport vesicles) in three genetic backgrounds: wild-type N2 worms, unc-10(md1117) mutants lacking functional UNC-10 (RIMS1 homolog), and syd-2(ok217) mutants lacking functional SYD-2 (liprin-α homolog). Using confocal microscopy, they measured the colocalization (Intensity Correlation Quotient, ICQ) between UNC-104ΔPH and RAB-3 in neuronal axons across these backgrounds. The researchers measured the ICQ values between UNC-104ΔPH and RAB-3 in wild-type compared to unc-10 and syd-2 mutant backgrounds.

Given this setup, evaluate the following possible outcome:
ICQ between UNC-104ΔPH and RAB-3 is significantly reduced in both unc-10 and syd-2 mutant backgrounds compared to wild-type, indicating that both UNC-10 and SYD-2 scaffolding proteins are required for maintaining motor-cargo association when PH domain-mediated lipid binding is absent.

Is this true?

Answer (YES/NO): YES